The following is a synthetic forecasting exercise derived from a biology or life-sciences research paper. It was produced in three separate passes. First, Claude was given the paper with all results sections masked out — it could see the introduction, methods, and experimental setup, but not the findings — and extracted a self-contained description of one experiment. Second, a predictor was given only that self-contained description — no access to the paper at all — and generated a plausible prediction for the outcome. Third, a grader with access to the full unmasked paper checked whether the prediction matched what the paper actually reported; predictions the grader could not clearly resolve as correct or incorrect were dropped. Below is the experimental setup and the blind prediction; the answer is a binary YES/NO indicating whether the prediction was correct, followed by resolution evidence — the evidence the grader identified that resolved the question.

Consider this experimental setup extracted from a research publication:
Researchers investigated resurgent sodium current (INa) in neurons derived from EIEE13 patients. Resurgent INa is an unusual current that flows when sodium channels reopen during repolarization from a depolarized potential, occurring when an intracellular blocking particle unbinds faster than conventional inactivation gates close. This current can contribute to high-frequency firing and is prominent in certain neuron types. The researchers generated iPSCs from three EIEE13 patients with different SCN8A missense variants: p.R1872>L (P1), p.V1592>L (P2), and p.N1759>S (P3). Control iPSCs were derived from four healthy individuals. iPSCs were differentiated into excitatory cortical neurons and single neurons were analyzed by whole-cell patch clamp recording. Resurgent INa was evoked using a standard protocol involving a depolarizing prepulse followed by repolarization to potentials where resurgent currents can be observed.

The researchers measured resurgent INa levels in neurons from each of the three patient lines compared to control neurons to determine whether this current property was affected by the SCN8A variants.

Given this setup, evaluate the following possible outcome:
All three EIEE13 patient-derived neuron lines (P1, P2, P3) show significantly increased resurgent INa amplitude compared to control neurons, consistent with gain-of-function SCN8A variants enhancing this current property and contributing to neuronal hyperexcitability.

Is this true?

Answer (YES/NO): NO